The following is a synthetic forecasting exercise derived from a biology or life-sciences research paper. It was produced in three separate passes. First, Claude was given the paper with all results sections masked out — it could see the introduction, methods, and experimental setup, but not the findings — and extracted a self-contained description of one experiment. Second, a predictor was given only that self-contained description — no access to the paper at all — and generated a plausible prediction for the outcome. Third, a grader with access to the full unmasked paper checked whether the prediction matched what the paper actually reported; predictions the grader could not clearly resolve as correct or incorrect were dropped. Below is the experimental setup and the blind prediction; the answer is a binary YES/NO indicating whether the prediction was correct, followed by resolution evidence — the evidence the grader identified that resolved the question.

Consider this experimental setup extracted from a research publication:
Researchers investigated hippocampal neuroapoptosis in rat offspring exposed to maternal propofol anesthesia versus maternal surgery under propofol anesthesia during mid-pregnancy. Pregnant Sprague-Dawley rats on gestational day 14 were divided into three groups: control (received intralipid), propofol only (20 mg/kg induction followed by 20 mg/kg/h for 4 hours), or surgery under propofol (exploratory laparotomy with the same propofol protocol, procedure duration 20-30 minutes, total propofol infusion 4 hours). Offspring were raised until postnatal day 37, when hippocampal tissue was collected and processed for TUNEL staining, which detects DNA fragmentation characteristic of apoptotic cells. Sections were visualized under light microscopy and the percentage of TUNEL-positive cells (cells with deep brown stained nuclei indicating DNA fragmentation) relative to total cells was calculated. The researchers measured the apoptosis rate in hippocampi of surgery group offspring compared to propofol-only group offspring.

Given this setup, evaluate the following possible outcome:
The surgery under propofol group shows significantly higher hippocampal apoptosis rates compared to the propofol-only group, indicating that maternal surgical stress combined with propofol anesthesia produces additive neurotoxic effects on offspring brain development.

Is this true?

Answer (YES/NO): YES